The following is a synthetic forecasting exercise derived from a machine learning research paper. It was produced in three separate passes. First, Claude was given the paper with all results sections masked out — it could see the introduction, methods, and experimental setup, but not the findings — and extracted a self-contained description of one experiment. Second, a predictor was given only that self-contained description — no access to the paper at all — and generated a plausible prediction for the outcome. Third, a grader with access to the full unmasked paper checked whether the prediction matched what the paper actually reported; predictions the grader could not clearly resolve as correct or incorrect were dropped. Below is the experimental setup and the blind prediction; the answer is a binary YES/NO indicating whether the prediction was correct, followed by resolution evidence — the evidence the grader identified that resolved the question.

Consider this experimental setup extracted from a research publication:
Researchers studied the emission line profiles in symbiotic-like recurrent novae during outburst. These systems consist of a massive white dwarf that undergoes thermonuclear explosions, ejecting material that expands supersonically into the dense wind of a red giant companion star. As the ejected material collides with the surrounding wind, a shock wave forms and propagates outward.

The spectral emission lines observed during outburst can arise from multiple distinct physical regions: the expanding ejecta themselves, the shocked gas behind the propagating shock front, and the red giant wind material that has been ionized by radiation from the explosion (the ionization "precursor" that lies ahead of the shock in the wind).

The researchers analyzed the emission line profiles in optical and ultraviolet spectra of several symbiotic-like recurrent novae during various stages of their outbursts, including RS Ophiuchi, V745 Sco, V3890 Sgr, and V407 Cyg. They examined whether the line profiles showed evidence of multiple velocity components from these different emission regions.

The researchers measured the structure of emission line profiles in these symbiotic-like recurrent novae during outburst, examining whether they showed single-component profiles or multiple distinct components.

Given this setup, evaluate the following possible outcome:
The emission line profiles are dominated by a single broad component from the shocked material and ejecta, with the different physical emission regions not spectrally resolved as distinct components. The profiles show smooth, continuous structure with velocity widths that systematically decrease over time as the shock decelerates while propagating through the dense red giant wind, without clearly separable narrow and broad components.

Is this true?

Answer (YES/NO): NO